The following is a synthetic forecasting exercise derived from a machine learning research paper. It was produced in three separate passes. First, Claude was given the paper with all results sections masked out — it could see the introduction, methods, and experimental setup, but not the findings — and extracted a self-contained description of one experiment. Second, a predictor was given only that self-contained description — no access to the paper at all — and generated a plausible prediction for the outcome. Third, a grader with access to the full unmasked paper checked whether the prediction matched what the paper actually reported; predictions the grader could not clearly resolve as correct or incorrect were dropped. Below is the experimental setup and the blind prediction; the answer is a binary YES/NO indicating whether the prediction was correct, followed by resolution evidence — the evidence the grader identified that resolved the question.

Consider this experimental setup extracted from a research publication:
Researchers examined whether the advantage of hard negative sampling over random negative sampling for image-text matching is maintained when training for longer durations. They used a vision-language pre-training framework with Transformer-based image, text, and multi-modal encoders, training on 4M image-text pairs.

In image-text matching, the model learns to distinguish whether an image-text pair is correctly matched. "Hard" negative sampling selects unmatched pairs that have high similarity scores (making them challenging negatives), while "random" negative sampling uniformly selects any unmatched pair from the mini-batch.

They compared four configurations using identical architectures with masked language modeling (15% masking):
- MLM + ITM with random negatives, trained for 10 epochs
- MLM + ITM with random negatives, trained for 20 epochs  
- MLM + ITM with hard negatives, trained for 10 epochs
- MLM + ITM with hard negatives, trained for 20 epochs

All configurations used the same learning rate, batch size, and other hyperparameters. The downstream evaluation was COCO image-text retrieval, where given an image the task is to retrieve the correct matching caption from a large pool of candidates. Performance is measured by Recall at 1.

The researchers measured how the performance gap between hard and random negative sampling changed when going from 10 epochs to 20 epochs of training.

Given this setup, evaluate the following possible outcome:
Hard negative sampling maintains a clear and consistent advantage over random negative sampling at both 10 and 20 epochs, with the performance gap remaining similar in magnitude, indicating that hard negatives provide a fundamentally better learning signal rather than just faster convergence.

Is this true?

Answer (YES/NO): YES